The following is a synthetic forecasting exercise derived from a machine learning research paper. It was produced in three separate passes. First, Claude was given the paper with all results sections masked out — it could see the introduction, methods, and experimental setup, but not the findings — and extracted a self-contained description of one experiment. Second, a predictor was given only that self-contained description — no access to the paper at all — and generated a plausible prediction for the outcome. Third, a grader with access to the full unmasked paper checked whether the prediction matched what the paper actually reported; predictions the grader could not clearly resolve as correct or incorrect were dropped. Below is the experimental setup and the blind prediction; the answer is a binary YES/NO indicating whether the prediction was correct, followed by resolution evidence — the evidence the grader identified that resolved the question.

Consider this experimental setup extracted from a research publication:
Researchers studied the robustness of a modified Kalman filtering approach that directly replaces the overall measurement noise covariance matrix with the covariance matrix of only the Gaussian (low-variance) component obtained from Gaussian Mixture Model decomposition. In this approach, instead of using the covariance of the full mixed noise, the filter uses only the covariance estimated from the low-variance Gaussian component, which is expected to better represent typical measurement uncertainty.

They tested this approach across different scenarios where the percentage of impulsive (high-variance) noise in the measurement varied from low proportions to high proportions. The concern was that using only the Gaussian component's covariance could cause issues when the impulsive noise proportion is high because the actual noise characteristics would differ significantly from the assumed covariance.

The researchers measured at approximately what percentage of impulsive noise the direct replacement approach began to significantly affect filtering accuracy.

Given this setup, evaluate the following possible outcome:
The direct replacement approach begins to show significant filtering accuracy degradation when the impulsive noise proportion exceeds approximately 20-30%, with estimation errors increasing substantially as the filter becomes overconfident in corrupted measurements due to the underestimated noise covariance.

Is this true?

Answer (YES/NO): NO